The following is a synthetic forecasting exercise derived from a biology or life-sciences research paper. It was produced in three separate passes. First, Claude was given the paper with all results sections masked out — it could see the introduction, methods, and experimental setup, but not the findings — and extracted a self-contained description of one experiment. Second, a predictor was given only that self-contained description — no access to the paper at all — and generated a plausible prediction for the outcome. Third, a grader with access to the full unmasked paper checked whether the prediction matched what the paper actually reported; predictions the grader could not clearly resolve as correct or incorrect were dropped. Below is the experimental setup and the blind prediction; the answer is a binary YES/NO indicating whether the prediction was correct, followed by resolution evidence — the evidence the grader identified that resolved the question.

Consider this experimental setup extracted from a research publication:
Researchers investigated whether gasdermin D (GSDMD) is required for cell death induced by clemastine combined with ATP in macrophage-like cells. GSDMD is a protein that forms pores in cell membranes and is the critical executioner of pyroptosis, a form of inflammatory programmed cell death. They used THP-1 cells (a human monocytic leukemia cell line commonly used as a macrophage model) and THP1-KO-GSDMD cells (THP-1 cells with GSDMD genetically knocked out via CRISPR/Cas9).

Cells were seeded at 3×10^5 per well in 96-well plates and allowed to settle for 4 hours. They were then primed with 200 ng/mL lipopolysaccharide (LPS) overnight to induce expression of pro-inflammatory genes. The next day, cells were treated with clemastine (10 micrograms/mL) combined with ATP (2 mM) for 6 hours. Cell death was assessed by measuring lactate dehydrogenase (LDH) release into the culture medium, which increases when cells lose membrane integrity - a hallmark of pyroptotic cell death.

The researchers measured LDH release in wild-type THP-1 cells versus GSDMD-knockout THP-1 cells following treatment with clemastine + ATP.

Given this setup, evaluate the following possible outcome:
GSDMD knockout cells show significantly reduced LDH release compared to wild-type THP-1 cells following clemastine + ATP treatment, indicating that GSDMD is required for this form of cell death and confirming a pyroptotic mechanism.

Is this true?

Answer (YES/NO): YES